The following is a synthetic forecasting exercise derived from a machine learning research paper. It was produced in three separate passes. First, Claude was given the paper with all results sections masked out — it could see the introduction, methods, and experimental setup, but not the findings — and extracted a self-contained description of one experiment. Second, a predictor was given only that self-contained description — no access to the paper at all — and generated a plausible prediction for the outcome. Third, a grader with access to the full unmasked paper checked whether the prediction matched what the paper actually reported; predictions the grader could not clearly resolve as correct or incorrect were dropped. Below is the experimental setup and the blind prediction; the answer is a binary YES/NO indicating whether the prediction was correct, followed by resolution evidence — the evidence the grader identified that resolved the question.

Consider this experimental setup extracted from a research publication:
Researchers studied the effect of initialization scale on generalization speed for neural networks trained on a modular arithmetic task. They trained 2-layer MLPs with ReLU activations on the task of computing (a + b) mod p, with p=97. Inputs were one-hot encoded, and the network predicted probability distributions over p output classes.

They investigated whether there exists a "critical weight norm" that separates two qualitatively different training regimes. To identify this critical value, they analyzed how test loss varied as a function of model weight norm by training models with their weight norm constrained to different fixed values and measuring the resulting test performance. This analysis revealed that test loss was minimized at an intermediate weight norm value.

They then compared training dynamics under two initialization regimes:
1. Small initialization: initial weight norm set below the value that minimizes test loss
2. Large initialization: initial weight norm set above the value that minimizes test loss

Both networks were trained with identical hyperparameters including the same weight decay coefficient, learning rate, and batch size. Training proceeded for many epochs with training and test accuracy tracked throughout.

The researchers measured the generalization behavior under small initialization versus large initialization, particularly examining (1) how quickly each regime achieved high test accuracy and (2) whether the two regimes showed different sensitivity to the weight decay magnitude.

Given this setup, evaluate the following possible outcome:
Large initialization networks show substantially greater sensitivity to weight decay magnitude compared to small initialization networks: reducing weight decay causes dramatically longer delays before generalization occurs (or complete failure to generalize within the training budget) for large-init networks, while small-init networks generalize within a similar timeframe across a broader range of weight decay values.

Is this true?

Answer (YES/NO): YES